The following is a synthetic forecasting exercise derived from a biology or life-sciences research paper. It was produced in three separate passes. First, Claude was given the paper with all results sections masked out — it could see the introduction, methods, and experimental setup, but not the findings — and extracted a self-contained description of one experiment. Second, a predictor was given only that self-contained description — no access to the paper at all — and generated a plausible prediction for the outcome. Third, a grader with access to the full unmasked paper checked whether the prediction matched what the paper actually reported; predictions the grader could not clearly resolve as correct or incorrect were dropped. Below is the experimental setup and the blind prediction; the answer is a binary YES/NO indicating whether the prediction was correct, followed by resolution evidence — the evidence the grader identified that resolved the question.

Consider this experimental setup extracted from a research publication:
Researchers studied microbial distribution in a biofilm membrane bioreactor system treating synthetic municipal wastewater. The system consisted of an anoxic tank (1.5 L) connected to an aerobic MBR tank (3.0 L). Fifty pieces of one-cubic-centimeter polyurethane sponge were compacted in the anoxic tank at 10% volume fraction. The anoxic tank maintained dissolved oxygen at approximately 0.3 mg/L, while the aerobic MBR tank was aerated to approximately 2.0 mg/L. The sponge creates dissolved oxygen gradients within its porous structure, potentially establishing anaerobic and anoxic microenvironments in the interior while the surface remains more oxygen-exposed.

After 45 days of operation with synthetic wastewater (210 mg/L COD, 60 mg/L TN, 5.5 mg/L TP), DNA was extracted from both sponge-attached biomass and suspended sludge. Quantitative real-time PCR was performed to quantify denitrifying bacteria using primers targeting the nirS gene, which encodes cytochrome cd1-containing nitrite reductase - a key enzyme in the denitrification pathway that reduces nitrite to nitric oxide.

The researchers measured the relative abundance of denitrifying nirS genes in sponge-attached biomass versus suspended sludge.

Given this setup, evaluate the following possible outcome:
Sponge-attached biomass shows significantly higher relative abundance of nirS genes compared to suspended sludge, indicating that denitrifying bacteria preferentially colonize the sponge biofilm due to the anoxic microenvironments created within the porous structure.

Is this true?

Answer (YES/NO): NO